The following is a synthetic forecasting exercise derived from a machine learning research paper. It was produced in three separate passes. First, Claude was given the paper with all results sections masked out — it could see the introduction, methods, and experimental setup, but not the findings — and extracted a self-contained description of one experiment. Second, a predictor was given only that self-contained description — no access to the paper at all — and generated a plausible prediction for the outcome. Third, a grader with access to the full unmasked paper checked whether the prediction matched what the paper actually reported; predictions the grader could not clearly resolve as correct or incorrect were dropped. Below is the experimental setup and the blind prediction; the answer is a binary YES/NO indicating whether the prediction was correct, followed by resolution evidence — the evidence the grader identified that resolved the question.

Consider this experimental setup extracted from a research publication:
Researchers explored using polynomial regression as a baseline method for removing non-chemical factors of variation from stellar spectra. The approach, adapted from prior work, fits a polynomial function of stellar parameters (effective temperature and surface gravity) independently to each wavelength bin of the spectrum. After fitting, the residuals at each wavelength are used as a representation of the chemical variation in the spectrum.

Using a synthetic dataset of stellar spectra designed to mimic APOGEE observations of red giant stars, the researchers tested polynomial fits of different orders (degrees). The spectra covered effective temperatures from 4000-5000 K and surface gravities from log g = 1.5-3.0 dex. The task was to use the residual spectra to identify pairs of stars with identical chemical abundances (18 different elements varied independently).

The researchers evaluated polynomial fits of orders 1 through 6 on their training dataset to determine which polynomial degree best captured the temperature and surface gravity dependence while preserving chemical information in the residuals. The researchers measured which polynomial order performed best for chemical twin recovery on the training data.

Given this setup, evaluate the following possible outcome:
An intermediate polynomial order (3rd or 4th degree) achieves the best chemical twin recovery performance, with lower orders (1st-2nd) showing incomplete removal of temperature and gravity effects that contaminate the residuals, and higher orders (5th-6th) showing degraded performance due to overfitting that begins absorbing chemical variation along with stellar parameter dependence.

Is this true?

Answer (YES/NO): YES